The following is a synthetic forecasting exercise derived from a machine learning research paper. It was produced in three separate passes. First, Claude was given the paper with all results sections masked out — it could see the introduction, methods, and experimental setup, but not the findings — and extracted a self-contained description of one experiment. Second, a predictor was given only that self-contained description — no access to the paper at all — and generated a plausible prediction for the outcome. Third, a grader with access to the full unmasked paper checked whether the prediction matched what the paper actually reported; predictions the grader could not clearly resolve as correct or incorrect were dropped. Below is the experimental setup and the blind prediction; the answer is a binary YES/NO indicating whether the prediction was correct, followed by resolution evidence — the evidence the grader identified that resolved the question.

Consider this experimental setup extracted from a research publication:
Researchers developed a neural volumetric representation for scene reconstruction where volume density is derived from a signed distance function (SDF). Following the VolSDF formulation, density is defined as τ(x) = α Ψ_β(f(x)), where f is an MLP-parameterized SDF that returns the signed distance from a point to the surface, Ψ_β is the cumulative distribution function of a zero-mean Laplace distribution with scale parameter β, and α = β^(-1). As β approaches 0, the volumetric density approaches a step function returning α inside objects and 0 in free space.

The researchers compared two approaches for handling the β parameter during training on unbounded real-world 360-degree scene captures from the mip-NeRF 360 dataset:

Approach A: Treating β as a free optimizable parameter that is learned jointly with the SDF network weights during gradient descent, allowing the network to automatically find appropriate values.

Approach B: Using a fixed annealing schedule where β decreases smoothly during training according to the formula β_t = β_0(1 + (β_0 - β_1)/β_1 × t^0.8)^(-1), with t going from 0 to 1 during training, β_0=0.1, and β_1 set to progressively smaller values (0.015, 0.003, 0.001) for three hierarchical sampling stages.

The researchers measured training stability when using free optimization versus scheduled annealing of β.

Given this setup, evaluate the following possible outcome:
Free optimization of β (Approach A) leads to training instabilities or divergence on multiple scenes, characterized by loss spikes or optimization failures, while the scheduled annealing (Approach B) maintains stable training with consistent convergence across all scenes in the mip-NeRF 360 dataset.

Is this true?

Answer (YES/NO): NO